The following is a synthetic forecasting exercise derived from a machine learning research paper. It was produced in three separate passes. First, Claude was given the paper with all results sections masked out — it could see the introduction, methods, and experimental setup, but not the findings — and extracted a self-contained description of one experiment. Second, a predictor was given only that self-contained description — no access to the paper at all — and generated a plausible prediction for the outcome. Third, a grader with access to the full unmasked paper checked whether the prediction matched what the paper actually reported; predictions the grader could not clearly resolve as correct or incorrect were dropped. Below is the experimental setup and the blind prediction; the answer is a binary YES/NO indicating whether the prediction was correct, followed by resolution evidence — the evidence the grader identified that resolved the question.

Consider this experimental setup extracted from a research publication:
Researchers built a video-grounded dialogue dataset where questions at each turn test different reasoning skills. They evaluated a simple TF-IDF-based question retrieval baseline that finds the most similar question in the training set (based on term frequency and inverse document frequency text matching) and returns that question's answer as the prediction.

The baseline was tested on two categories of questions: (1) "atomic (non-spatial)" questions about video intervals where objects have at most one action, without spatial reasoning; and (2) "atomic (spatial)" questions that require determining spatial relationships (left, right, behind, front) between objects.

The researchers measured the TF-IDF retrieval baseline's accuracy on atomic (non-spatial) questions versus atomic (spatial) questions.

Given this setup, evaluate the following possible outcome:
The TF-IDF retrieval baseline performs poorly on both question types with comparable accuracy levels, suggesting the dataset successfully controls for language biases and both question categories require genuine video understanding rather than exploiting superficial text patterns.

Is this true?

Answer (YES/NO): NO